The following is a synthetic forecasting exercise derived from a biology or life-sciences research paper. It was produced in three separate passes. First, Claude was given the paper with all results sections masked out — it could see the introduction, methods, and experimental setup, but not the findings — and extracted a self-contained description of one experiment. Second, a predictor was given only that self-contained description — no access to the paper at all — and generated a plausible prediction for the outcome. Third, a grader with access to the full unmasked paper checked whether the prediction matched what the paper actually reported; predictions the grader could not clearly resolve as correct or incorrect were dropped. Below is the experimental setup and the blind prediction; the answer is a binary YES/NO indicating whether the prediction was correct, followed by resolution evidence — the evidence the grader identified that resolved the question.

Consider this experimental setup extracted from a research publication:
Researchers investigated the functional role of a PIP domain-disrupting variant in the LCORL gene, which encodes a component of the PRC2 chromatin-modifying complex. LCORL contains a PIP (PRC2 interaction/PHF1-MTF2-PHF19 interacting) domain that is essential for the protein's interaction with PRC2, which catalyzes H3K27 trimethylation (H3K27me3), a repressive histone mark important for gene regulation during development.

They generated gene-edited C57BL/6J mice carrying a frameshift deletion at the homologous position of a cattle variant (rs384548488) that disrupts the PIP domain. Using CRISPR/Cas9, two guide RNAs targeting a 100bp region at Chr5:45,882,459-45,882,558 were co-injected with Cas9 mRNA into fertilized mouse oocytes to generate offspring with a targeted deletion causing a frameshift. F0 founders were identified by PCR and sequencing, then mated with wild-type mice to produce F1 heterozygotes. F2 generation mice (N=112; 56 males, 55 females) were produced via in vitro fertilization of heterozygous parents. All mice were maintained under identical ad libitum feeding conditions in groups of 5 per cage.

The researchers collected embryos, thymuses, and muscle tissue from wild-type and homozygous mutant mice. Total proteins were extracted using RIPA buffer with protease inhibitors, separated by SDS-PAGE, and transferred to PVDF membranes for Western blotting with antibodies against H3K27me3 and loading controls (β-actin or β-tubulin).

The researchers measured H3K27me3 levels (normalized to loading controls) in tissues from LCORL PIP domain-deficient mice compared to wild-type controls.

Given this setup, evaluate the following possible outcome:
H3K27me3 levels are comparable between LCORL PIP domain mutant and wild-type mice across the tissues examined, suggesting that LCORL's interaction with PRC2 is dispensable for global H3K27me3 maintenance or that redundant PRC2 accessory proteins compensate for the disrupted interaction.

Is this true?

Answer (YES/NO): NO